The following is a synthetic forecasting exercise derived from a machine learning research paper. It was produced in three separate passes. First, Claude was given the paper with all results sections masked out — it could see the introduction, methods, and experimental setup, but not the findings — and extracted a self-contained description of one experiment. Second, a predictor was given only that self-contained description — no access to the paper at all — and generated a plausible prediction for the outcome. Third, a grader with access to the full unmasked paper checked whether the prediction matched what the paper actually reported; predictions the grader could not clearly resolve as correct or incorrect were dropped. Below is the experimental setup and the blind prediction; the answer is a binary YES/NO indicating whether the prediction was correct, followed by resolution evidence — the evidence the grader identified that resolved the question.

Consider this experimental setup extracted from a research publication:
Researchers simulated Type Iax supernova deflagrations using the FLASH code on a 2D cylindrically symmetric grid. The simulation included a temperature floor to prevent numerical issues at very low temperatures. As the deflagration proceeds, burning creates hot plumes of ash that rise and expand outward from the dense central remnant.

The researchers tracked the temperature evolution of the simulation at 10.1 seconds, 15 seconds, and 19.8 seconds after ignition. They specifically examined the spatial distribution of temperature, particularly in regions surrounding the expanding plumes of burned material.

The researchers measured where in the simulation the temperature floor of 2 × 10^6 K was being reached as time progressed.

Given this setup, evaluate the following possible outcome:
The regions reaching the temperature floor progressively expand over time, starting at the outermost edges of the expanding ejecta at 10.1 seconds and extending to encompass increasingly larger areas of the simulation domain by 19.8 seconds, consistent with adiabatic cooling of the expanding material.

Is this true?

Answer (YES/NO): YES